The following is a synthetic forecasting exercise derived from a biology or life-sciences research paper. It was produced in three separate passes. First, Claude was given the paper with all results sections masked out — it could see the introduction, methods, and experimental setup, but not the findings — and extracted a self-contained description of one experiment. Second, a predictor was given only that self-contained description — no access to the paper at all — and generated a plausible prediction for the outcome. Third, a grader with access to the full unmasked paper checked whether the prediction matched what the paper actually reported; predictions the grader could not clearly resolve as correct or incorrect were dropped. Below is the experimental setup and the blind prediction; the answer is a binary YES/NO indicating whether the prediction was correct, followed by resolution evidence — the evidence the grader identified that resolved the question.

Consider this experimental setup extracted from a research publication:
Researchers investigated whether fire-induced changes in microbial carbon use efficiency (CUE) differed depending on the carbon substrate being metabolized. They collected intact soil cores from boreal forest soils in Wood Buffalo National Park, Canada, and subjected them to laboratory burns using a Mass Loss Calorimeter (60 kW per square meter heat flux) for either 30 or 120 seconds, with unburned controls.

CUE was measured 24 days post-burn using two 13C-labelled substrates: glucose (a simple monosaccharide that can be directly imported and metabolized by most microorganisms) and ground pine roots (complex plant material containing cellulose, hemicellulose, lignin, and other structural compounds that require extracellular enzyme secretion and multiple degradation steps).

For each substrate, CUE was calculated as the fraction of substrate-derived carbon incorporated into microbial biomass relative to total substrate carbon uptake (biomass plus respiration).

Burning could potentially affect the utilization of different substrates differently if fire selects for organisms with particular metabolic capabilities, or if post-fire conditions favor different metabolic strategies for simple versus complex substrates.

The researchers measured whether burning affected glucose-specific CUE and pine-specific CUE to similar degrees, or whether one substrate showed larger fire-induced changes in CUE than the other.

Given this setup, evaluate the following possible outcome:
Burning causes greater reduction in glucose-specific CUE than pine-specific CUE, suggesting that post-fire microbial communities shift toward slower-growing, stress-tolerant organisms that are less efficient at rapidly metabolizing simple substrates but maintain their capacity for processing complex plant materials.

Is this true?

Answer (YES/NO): NO